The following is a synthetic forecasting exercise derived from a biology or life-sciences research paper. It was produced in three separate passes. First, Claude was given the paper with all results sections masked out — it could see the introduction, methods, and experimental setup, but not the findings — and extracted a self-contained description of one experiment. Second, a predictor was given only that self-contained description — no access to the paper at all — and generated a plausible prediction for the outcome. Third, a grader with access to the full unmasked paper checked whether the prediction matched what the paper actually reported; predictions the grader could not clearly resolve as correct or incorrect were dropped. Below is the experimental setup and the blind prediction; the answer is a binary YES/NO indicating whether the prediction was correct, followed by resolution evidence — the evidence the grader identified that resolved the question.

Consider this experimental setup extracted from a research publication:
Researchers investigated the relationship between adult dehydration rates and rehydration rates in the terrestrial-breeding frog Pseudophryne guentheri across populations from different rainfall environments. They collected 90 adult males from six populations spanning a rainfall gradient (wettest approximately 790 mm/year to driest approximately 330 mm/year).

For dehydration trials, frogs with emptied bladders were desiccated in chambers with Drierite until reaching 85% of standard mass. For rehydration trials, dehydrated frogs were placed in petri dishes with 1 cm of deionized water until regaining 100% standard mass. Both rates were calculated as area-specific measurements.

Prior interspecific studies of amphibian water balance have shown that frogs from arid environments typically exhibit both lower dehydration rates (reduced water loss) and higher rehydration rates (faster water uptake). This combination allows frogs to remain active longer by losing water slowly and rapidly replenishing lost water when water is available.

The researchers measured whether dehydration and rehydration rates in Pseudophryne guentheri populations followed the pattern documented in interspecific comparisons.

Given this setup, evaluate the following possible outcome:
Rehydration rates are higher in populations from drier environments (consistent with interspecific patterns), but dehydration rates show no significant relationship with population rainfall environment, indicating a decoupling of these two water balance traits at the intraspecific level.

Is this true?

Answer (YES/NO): NO